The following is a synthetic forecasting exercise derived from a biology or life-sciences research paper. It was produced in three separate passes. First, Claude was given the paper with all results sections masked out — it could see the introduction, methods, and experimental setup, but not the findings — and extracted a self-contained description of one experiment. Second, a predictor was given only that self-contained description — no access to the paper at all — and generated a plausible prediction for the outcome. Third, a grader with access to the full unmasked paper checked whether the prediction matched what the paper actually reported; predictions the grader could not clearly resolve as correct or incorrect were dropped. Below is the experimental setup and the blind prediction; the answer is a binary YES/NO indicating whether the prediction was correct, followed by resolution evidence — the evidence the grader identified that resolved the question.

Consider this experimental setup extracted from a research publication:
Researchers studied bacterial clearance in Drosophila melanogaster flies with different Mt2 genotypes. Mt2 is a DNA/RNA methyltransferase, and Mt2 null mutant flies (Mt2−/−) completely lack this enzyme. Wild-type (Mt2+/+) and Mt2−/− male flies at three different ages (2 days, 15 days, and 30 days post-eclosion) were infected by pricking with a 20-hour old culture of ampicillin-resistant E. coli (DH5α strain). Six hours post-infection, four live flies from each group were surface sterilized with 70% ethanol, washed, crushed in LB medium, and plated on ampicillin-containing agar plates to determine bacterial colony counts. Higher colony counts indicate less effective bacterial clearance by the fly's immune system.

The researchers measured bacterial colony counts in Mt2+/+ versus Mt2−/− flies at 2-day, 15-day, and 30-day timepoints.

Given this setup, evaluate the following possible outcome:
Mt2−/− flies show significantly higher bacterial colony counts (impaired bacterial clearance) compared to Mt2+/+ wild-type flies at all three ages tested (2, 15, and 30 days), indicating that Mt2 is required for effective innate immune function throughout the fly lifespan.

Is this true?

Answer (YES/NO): YES